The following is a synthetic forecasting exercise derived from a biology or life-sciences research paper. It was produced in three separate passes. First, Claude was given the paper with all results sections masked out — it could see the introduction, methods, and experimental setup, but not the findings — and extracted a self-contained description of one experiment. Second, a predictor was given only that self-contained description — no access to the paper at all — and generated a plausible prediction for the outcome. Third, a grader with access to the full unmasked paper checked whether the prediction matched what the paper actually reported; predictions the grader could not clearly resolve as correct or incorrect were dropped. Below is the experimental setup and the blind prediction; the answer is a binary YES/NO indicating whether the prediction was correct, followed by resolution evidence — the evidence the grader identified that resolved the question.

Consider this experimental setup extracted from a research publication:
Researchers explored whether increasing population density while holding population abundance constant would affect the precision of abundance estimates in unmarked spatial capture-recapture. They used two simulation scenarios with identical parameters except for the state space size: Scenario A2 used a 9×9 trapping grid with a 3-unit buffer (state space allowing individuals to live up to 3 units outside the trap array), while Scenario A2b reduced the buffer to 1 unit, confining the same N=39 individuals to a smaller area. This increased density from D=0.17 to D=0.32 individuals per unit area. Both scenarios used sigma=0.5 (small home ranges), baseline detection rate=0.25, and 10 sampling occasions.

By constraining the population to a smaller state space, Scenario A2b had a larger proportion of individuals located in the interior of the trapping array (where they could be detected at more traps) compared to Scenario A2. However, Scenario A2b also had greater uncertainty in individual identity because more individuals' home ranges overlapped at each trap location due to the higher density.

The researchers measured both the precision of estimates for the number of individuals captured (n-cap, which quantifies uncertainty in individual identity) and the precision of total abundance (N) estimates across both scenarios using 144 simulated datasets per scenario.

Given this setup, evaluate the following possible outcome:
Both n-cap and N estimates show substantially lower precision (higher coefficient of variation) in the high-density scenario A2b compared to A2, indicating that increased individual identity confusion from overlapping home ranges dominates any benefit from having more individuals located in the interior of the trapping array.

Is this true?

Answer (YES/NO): YES